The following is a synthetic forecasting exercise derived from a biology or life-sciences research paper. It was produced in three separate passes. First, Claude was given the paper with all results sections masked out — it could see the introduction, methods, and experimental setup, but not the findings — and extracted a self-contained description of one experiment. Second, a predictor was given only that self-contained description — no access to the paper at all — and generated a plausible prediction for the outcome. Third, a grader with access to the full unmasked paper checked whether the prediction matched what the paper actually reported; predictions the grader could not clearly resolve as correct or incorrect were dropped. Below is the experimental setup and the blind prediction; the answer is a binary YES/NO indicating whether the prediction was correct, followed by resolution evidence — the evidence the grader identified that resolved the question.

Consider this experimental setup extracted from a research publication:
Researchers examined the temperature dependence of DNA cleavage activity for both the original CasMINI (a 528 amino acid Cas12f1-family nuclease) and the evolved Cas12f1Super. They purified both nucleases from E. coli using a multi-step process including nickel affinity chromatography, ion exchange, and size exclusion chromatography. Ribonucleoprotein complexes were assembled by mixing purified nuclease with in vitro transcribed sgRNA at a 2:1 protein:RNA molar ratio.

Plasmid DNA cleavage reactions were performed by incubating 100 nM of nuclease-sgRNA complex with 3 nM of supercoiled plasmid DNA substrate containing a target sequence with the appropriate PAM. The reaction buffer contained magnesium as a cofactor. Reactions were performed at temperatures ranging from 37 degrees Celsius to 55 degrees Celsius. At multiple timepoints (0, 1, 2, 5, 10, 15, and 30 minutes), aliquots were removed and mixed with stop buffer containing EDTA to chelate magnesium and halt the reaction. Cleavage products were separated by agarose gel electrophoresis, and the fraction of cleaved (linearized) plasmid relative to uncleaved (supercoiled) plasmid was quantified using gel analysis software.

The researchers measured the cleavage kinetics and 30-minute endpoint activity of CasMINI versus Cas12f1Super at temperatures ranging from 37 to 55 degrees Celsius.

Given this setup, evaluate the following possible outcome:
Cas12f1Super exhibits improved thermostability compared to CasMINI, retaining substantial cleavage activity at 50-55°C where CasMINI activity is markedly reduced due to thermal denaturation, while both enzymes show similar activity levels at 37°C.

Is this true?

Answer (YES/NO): NO